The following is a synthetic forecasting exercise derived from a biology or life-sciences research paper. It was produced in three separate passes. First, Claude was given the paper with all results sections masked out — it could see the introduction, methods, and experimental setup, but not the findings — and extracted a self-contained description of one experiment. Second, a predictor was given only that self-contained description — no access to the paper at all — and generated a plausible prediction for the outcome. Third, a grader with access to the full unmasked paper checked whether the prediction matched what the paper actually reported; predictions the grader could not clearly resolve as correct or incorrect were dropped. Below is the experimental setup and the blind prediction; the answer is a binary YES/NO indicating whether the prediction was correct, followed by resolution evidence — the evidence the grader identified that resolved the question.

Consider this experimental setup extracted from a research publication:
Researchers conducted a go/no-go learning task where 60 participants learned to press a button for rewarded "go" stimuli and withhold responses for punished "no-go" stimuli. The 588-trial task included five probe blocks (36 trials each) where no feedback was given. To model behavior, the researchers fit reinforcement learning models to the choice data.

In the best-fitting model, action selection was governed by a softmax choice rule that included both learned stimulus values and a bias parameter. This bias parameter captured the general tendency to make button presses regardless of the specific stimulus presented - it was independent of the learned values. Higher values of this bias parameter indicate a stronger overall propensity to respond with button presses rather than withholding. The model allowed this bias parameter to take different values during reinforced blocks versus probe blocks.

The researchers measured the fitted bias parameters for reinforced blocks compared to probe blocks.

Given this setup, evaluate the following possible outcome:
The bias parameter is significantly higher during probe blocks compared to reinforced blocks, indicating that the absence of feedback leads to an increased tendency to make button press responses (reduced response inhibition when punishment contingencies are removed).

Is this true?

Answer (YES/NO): NO